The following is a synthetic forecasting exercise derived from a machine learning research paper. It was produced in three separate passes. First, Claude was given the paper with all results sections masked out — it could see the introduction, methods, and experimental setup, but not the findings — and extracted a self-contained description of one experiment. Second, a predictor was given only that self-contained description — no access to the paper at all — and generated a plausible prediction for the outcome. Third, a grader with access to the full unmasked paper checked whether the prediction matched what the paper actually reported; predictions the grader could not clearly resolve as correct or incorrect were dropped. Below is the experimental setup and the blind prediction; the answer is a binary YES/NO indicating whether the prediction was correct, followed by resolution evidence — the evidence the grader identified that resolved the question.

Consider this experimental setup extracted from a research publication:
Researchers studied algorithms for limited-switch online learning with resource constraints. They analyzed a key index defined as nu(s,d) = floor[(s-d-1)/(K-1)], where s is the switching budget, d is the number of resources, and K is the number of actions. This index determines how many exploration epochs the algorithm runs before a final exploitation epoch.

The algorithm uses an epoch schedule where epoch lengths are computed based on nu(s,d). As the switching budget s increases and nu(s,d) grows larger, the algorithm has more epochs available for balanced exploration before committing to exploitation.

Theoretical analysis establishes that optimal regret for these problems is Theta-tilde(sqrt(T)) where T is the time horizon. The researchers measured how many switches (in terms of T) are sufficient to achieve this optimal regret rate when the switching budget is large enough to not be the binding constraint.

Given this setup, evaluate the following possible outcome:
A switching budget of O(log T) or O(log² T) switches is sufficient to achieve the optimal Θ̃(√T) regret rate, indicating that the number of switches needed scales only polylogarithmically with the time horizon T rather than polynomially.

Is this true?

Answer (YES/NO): NO